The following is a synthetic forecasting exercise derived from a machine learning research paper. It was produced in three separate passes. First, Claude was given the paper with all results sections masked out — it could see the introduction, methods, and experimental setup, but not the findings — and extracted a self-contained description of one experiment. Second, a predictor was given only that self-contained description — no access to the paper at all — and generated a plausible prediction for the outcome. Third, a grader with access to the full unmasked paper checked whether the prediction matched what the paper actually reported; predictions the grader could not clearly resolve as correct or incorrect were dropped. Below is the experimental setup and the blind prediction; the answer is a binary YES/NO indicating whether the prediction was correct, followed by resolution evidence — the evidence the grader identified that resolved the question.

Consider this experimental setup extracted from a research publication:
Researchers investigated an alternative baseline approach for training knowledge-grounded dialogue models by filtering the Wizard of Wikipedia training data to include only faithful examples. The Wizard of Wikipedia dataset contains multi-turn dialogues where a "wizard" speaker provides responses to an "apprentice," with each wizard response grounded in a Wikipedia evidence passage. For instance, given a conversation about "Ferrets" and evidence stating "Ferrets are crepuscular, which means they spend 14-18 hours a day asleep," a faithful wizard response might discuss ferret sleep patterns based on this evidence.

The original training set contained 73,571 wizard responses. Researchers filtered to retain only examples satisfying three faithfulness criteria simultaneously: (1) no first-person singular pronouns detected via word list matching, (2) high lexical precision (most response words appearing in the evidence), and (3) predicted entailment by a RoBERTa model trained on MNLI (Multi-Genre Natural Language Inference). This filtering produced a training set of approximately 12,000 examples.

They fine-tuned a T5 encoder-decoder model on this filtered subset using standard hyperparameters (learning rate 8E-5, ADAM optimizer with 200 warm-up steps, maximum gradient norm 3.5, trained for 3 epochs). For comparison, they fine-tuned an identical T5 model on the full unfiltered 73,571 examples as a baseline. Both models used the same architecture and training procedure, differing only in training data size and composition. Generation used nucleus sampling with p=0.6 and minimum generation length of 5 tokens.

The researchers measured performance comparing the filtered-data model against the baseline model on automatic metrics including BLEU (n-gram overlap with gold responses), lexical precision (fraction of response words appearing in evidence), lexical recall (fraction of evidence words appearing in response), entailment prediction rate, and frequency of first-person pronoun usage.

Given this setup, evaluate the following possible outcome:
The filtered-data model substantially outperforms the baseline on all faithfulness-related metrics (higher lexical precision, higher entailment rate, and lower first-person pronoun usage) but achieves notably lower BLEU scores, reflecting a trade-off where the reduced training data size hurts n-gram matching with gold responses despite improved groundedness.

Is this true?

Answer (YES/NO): NO